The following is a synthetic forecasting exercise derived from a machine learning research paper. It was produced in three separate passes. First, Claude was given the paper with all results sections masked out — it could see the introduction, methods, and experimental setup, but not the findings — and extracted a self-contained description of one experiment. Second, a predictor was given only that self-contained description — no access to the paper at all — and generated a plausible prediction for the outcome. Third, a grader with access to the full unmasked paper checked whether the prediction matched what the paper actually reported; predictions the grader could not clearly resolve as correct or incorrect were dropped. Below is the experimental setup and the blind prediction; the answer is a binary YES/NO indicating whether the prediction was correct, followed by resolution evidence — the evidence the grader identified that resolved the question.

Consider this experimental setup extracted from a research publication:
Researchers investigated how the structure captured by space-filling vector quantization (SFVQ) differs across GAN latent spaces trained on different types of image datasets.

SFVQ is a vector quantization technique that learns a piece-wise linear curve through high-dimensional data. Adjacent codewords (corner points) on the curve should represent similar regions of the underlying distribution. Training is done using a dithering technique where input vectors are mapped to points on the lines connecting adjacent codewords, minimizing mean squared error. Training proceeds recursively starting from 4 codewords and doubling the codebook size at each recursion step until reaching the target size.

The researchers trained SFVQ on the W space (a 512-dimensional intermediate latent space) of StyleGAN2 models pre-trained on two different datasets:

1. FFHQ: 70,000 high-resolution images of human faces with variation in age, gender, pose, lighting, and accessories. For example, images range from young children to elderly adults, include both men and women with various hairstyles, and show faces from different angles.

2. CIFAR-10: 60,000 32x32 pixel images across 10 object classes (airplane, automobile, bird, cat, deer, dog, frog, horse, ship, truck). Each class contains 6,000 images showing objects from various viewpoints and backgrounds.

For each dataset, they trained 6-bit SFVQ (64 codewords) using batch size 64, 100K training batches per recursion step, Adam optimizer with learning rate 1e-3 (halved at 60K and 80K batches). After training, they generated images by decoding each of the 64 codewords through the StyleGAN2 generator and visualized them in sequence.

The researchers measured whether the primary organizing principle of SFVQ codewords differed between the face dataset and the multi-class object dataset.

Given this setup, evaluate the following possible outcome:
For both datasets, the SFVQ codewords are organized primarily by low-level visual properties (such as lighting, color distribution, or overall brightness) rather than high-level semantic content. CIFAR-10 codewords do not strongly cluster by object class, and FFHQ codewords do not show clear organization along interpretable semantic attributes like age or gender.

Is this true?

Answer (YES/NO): NO